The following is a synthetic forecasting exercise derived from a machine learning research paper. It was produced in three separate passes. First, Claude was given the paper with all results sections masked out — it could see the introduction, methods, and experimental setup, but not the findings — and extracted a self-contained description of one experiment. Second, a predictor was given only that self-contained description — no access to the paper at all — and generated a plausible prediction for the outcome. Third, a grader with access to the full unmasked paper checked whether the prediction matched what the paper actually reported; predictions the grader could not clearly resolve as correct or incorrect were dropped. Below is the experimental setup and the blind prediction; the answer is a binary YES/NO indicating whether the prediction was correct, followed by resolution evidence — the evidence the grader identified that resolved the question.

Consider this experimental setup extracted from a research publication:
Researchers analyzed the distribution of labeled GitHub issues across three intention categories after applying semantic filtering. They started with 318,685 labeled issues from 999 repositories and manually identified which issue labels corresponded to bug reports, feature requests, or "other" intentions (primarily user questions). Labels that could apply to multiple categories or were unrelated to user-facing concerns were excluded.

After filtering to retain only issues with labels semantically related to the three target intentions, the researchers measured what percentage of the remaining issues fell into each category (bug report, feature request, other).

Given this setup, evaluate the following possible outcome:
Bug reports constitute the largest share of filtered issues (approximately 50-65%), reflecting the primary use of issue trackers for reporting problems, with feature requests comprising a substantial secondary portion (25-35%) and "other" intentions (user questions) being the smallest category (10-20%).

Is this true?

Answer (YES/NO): YES